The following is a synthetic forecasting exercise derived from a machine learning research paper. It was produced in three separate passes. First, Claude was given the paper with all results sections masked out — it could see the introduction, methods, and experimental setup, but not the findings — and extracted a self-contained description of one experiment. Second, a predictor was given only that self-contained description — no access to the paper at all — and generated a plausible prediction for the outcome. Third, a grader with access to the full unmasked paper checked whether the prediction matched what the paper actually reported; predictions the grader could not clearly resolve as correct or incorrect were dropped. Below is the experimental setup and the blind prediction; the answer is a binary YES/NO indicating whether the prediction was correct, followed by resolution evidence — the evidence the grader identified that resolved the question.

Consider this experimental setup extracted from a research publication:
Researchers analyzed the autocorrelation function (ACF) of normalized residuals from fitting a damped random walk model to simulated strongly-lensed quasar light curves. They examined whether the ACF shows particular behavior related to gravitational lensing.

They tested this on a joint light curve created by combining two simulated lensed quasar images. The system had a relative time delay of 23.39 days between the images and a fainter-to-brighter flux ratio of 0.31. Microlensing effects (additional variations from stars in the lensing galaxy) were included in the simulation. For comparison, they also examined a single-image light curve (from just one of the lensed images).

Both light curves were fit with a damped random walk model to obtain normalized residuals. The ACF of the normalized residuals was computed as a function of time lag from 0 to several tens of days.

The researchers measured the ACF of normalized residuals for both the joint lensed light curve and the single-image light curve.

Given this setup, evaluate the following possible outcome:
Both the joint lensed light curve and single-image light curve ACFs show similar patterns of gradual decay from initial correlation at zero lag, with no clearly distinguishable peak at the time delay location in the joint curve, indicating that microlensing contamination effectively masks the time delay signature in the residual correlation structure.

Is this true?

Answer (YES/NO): NO